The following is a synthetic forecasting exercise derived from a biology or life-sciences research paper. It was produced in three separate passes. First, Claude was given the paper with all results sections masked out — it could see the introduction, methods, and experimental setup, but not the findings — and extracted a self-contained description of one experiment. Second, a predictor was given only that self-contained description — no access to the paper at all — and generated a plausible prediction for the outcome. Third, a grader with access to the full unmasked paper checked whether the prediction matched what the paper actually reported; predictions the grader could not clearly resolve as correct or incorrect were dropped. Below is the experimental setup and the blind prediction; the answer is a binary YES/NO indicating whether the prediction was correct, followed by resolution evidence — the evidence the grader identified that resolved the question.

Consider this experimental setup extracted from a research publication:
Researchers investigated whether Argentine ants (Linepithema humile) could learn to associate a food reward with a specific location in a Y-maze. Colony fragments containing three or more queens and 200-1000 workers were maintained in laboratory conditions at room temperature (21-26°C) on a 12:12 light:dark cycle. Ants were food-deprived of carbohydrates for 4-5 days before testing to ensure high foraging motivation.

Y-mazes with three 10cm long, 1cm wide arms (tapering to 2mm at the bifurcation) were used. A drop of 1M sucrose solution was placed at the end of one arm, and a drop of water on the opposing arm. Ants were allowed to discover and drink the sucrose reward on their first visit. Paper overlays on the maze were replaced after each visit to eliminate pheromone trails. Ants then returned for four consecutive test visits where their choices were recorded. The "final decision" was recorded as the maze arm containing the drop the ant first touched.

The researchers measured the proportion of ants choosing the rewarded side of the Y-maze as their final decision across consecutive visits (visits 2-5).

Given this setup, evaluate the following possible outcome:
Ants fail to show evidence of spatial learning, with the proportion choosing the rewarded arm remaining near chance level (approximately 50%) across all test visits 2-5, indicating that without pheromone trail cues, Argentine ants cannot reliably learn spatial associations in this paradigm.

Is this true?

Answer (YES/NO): NO